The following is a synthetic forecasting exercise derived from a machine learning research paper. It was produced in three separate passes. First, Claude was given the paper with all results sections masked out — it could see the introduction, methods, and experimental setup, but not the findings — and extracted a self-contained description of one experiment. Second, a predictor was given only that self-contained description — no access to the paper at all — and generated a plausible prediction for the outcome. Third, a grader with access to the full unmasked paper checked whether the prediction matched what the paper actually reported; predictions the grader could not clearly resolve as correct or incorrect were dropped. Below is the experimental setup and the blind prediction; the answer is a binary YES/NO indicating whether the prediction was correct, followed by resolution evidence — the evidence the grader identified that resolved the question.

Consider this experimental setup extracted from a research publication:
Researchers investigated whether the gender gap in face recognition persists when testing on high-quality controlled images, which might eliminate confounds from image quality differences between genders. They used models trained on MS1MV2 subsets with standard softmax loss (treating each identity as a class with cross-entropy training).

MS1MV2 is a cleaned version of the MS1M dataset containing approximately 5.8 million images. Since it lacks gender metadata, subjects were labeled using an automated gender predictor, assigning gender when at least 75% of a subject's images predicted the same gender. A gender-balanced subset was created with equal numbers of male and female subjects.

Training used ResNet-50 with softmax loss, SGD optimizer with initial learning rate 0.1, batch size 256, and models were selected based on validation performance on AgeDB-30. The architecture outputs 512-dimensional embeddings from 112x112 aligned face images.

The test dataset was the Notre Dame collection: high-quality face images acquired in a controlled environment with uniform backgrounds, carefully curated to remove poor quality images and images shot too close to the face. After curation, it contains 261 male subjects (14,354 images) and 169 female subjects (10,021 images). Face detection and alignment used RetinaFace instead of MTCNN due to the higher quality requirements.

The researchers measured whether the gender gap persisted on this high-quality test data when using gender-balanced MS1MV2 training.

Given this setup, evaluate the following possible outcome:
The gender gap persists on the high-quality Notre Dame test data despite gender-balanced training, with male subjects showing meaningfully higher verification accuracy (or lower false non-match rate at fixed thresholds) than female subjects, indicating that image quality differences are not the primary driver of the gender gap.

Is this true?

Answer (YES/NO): YES